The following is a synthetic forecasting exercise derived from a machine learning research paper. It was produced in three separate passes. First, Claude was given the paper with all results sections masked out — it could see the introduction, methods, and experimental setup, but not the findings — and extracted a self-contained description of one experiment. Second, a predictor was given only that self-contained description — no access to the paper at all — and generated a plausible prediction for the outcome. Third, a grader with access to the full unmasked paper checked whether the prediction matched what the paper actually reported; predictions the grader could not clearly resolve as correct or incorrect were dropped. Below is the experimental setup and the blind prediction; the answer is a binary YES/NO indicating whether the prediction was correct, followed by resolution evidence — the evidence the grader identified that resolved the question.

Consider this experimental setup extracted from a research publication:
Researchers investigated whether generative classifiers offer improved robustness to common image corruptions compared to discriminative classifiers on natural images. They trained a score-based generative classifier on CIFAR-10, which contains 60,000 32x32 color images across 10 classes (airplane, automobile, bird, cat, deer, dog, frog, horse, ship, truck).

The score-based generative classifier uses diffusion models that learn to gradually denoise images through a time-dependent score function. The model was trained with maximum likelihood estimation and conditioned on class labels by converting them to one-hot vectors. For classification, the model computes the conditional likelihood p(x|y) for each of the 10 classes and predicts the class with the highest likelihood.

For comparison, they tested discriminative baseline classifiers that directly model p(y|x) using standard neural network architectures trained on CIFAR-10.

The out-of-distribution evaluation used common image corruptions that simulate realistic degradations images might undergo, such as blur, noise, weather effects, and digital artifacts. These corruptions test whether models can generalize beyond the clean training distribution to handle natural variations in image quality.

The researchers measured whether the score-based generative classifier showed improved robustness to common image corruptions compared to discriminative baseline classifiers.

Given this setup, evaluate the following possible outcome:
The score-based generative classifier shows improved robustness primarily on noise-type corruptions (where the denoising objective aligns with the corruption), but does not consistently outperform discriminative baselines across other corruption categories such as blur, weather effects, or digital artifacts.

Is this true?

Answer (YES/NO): YES